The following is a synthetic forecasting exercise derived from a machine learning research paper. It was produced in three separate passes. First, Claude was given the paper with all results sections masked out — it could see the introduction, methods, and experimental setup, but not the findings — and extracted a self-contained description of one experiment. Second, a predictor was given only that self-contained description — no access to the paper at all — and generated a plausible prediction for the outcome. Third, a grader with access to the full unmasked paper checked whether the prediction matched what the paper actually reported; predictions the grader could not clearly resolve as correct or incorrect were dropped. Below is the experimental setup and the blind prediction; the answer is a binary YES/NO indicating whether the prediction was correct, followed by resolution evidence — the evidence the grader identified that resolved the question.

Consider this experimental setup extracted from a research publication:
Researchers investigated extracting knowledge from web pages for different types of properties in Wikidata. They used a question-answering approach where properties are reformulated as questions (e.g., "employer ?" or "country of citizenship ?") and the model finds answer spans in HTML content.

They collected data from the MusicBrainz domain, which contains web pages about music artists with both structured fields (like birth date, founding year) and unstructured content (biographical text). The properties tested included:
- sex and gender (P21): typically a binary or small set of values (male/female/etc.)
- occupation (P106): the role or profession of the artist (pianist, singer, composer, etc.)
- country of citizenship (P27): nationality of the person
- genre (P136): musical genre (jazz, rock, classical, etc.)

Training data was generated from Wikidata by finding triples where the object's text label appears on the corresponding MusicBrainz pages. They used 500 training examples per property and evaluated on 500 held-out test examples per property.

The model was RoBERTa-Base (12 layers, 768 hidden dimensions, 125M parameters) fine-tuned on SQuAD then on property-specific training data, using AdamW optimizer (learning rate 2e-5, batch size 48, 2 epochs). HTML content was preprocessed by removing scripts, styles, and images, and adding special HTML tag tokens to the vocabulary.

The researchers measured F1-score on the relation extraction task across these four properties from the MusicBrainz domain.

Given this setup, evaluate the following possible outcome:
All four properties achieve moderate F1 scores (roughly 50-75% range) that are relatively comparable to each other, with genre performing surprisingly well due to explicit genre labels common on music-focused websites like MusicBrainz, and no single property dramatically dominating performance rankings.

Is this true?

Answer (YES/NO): NO